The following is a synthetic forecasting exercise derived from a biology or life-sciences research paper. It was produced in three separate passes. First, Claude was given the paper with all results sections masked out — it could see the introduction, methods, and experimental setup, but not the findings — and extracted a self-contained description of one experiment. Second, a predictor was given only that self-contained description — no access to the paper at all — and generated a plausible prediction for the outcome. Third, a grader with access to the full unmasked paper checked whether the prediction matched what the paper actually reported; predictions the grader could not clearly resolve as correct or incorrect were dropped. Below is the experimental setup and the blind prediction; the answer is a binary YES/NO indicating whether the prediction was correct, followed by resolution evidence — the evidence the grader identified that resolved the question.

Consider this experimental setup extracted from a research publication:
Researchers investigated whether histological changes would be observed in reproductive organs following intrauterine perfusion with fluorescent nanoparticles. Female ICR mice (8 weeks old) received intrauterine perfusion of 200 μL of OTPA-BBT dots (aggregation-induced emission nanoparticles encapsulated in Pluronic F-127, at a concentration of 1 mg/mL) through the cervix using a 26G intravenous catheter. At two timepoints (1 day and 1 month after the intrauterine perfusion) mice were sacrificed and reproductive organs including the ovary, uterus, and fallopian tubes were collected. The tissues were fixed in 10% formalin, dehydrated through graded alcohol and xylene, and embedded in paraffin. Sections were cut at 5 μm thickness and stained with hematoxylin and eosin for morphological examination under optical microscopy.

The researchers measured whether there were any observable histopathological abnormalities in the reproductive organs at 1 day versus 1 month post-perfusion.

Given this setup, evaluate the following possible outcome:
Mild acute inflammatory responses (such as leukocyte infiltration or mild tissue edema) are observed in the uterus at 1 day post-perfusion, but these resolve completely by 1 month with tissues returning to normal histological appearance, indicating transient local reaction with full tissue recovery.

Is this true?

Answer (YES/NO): NO